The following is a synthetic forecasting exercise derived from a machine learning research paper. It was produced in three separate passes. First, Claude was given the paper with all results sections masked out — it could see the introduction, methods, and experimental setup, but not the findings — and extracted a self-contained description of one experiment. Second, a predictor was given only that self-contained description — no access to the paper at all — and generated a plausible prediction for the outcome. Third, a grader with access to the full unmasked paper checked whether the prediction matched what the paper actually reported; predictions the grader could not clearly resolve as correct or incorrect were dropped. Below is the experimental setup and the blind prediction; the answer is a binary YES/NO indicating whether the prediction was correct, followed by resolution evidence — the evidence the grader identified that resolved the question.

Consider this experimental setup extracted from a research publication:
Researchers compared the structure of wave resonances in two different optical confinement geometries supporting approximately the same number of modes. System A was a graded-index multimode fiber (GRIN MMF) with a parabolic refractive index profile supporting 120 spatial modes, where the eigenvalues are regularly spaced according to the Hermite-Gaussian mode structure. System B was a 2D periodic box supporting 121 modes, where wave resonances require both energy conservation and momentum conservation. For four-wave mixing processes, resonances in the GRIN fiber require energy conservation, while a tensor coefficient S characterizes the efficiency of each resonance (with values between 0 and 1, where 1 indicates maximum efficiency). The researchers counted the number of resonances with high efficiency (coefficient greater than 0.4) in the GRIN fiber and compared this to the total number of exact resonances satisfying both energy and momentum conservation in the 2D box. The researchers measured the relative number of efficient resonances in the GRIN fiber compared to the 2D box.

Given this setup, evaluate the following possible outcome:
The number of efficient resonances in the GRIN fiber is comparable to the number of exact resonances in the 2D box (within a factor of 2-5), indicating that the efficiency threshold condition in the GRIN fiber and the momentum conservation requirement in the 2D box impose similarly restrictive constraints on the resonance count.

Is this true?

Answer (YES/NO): NO